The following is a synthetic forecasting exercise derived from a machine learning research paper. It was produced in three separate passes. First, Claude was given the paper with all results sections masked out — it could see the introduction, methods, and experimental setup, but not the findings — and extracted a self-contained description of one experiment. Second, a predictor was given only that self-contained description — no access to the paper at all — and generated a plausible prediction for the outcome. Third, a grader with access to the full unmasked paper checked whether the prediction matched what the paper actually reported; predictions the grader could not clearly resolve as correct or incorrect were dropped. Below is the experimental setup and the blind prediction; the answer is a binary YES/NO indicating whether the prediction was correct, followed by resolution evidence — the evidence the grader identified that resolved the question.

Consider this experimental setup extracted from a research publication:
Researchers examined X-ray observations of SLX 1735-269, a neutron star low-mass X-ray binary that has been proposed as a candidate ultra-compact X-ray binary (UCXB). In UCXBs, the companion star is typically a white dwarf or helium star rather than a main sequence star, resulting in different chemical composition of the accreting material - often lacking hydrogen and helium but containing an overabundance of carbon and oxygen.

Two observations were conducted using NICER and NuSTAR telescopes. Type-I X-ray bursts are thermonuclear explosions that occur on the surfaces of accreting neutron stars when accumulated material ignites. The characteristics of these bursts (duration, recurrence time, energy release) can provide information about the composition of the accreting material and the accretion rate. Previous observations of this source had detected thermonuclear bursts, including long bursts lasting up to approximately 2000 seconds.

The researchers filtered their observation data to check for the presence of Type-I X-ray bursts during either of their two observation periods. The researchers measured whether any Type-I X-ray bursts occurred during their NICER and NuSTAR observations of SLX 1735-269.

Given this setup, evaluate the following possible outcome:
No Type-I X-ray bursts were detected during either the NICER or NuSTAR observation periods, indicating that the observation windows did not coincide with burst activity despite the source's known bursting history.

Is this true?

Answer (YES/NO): YES